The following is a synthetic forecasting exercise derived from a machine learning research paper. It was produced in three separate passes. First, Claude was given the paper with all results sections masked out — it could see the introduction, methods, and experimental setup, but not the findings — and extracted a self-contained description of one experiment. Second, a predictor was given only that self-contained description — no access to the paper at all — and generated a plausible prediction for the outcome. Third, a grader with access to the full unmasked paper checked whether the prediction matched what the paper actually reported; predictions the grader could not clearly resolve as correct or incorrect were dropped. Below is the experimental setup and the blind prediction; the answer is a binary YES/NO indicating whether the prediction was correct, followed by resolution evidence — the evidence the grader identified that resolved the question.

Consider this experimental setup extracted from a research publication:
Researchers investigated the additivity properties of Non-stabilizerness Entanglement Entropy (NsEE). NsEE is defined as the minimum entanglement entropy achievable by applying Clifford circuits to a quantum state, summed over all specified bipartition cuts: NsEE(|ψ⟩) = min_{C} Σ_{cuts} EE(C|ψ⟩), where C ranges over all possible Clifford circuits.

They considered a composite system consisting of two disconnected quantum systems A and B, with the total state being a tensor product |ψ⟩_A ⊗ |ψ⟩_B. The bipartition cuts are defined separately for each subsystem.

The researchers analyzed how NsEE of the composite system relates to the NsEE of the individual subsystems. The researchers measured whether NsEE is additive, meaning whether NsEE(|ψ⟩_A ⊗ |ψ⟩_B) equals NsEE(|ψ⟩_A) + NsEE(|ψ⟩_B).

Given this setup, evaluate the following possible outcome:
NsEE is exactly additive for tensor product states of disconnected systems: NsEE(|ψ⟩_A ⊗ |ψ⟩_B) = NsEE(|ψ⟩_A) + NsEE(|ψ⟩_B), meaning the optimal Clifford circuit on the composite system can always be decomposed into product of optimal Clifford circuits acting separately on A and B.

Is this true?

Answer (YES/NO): YES